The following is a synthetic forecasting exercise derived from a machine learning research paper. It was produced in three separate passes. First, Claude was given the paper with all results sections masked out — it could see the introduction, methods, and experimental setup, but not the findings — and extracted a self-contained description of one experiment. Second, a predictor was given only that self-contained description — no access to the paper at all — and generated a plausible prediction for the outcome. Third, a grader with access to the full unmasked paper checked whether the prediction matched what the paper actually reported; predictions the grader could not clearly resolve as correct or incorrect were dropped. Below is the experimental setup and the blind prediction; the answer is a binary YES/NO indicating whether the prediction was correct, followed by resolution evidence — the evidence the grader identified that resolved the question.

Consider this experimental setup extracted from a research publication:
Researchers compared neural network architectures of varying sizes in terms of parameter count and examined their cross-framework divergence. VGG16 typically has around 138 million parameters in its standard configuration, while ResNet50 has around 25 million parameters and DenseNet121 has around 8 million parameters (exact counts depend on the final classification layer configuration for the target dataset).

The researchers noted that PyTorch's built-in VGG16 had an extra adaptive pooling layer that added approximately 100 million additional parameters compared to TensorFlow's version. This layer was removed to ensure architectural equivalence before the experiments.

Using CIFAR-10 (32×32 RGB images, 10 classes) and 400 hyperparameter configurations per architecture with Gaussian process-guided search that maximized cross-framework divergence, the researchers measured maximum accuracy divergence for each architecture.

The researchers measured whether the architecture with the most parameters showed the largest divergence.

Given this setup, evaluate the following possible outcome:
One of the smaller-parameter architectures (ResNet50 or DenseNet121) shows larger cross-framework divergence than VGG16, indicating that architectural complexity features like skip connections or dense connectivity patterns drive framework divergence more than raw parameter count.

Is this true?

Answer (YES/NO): NO